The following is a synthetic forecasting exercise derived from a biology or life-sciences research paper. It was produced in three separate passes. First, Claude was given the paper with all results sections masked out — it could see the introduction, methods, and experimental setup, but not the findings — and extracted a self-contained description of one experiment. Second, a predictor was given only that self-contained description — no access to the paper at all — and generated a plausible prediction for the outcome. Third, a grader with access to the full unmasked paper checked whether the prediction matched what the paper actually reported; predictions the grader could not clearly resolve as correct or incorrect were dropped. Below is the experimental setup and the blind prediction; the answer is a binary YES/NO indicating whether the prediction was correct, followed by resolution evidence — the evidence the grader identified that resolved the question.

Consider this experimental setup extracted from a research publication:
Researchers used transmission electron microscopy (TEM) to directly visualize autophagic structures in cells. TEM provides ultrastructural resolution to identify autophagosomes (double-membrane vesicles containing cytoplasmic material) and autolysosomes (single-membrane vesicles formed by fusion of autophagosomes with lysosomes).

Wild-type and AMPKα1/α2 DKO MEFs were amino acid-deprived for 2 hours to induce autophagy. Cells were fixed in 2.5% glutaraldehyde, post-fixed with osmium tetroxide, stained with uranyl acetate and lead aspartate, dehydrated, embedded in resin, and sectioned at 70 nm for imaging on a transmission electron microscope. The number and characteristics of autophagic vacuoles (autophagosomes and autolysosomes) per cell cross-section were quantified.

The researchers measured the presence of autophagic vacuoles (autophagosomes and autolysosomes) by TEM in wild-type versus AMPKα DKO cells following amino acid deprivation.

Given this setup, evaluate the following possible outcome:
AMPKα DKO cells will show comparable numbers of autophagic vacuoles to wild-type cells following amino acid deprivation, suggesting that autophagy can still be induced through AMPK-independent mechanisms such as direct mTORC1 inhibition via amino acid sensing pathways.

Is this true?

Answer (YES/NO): NO